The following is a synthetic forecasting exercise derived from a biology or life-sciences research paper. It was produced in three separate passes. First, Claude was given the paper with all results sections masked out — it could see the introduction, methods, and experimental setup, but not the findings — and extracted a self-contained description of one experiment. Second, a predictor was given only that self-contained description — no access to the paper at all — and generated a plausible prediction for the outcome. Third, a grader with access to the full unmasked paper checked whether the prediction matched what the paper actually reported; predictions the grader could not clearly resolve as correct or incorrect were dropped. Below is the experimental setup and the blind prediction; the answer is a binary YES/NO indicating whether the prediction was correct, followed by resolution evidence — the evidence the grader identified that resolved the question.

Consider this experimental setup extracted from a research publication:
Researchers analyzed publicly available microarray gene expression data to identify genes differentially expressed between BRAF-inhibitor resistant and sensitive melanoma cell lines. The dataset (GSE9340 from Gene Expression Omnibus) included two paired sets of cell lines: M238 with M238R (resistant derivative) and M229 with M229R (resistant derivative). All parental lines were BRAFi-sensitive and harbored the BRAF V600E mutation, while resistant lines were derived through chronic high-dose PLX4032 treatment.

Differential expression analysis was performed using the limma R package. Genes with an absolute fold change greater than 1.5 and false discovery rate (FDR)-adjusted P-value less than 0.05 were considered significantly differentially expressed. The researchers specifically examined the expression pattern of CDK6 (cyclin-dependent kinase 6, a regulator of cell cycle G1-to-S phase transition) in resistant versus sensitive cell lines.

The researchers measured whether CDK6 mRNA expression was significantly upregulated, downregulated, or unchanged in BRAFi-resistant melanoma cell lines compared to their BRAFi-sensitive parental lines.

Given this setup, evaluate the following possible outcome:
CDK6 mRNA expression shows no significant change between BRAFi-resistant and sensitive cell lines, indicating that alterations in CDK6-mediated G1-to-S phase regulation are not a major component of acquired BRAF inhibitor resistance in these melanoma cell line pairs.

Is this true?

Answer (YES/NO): NO